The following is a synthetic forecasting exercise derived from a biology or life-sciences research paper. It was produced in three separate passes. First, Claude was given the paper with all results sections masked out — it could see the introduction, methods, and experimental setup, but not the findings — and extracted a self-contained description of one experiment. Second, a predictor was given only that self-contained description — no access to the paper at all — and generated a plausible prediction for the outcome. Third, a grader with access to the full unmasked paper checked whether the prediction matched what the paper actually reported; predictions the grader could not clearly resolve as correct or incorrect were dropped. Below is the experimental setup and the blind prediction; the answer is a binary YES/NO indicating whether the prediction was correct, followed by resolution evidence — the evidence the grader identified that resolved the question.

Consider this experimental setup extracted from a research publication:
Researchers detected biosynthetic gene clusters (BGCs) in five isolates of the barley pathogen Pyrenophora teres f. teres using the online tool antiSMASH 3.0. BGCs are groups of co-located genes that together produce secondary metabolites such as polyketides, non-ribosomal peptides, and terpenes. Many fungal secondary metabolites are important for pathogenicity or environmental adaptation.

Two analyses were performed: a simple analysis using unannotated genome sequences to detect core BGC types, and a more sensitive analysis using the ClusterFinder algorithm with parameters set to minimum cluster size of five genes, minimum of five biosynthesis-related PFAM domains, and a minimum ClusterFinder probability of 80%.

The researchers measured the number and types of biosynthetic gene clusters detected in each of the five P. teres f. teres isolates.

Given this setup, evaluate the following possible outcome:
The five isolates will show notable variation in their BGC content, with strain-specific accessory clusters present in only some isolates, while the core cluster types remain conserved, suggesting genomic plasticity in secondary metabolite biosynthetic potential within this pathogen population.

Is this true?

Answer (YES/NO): NO